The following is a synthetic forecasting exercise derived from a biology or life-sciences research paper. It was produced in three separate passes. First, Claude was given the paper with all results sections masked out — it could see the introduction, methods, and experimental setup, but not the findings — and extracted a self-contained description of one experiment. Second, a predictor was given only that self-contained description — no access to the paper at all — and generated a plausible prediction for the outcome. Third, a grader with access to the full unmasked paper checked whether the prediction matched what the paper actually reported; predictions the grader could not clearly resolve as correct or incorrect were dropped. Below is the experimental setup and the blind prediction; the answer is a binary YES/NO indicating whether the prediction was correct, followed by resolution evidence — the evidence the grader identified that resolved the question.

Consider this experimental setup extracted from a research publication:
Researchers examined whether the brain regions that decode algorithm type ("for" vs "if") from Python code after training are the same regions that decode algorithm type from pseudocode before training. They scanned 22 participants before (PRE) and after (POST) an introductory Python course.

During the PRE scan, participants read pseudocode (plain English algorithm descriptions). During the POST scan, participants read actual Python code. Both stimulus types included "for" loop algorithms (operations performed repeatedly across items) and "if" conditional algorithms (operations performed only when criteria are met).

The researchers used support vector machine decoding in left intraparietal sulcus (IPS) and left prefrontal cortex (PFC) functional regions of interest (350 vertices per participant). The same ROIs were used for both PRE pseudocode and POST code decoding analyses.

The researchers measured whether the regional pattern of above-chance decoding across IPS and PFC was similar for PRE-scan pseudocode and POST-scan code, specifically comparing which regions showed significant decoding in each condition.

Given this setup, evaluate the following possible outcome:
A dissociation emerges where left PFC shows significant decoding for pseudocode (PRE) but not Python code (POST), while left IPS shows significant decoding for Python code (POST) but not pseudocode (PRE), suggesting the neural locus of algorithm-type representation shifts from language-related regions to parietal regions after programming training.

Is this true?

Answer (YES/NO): NO